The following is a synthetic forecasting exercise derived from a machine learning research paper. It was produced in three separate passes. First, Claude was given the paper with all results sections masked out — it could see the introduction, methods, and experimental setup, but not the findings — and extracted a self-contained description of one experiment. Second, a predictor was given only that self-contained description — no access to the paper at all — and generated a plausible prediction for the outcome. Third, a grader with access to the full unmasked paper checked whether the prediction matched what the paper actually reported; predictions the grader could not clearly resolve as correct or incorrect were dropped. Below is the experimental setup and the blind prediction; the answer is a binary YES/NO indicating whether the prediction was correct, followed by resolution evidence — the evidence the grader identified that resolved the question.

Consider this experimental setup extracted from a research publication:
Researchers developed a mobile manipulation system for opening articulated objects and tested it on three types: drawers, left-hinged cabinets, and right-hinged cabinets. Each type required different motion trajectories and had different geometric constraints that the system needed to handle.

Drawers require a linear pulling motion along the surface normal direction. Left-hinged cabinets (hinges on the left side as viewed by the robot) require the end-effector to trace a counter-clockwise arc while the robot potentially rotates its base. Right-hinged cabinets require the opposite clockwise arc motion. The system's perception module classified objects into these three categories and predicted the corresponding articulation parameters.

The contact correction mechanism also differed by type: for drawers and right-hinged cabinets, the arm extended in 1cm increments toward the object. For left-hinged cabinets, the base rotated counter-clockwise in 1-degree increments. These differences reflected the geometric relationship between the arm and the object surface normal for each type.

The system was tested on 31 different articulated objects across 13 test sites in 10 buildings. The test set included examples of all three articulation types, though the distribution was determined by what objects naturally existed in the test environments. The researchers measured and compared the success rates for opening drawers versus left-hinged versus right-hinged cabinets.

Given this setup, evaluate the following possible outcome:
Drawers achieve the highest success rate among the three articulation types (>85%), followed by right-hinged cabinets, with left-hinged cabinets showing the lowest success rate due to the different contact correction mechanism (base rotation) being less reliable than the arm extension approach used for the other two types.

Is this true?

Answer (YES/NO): NO